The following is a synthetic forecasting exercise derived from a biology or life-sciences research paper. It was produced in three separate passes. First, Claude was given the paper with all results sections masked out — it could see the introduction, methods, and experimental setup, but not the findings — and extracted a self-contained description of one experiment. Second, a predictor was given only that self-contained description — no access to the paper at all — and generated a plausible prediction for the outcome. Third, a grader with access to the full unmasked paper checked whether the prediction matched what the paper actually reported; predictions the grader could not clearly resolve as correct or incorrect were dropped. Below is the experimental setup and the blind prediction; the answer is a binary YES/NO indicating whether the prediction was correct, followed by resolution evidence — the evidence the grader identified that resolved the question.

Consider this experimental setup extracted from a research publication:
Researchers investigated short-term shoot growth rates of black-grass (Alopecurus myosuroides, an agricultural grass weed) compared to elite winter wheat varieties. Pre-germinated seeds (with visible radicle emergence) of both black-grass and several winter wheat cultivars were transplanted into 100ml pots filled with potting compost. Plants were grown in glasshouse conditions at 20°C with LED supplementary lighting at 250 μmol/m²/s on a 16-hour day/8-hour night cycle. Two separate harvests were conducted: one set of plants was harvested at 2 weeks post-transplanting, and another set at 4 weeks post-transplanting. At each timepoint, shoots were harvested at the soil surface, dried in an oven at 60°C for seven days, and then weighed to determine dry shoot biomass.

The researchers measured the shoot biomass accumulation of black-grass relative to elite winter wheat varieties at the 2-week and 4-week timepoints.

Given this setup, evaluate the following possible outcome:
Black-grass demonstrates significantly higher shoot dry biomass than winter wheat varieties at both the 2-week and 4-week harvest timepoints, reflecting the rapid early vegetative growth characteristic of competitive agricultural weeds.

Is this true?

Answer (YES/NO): NO